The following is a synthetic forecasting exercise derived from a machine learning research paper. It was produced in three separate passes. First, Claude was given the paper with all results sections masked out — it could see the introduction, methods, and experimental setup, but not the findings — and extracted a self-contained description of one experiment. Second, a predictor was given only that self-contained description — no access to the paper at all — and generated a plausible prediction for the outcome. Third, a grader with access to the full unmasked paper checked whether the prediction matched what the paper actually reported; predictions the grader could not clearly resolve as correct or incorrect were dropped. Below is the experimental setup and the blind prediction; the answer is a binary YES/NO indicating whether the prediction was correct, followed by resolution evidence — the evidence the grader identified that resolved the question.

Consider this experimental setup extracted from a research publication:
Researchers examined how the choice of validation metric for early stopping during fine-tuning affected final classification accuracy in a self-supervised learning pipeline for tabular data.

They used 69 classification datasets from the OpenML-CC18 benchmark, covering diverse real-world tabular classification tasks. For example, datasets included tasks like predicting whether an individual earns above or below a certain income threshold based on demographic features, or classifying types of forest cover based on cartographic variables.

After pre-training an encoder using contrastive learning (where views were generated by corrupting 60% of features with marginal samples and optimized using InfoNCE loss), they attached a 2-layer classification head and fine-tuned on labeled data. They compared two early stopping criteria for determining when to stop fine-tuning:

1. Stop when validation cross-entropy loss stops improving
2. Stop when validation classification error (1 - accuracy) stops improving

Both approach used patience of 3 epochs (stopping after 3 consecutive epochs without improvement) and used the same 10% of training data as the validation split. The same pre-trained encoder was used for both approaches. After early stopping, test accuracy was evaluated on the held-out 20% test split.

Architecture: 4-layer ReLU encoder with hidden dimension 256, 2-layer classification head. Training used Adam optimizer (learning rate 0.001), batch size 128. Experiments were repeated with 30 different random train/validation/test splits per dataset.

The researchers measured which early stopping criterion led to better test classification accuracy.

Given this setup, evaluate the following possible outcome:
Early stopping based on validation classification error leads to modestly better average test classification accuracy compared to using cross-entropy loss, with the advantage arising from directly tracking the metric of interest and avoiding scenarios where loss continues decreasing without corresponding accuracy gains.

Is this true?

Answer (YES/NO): YES